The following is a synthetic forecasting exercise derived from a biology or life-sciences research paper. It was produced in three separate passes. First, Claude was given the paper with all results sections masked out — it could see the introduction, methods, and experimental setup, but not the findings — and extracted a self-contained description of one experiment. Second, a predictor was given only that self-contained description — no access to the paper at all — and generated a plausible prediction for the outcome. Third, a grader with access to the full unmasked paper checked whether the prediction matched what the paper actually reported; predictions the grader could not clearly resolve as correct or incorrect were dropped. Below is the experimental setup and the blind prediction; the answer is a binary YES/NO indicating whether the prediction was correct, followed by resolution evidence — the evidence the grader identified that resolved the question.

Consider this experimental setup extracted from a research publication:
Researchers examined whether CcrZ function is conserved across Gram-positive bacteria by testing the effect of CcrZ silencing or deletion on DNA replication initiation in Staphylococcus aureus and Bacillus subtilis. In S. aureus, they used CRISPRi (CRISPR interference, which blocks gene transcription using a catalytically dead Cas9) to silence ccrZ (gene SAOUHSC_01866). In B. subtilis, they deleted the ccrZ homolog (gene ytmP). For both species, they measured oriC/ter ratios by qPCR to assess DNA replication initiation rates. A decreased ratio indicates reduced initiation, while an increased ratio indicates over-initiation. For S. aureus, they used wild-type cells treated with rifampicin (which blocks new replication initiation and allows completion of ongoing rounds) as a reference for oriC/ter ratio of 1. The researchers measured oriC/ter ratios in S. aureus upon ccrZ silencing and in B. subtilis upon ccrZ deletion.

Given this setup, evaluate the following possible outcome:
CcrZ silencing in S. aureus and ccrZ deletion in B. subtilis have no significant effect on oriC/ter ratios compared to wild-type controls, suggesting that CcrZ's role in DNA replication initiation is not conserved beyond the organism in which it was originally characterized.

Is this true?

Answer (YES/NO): NO